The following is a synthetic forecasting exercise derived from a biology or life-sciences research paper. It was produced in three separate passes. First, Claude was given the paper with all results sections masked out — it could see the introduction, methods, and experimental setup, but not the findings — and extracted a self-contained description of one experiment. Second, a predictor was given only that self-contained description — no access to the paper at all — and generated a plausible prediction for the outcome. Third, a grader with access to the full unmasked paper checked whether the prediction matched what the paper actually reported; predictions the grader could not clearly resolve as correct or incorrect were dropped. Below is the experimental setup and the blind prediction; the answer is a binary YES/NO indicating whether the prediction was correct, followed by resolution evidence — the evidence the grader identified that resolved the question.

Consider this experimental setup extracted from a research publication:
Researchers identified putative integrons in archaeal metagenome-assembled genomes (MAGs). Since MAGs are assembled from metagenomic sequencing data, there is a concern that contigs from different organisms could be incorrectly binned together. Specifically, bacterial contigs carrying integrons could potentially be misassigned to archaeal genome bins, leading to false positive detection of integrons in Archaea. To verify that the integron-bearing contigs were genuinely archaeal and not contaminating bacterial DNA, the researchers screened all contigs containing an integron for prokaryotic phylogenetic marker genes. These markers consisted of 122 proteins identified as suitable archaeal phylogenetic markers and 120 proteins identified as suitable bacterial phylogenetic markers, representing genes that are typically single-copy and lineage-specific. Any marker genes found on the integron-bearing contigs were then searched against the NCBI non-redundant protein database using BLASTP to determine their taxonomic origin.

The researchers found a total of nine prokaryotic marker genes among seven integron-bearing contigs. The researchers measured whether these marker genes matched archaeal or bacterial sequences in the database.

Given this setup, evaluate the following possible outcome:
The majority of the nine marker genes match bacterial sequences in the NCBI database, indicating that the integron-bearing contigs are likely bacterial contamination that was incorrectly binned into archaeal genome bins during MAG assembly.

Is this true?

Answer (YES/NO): NO